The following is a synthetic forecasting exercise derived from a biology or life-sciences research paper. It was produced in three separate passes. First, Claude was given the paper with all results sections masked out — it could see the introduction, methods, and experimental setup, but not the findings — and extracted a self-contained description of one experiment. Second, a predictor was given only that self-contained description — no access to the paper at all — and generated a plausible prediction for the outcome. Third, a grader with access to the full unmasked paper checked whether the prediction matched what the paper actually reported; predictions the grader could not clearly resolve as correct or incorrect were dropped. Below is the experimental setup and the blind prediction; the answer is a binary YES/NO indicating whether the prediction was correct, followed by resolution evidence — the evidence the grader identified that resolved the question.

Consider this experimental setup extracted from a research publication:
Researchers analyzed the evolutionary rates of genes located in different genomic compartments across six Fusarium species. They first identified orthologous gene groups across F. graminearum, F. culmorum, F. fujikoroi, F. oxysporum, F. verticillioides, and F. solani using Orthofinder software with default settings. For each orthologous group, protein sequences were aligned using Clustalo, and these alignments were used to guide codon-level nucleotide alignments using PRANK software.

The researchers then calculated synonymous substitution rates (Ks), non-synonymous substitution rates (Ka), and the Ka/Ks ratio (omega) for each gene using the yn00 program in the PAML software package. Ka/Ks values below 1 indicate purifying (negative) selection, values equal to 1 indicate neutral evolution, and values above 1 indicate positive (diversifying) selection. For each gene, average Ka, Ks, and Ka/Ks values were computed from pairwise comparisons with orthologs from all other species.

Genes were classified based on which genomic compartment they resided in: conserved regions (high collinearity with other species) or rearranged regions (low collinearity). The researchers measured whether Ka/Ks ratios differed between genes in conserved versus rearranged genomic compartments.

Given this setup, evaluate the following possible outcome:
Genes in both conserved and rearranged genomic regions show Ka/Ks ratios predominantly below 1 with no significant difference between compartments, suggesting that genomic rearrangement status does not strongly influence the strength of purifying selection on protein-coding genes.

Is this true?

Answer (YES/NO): NO